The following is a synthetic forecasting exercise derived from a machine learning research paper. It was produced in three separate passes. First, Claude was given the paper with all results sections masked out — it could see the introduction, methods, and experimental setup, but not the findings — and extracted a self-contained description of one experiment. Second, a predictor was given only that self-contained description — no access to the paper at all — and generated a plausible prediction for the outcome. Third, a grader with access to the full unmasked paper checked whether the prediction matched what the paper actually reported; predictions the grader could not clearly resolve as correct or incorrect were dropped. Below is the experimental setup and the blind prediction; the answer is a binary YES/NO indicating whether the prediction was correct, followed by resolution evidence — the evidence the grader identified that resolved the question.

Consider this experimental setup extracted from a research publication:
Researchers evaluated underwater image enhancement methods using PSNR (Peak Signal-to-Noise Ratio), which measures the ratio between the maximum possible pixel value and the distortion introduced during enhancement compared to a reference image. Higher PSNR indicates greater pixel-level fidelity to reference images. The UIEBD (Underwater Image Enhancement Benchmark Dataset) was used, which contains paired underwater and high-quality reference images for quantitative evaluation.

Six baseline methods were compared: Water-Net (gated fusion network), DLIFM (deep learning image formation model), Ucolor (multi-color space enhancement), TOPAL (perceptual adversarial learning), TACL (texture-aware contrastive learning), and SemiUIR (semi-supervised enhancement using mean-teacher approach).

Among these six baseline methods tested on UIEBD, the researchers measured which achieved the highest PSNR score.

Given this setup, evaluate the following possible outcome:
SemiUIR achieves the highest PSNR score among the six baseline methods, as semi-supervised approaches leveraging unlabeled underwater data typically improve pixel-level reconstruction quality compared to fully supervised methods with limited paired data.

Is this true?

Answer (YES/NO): YES